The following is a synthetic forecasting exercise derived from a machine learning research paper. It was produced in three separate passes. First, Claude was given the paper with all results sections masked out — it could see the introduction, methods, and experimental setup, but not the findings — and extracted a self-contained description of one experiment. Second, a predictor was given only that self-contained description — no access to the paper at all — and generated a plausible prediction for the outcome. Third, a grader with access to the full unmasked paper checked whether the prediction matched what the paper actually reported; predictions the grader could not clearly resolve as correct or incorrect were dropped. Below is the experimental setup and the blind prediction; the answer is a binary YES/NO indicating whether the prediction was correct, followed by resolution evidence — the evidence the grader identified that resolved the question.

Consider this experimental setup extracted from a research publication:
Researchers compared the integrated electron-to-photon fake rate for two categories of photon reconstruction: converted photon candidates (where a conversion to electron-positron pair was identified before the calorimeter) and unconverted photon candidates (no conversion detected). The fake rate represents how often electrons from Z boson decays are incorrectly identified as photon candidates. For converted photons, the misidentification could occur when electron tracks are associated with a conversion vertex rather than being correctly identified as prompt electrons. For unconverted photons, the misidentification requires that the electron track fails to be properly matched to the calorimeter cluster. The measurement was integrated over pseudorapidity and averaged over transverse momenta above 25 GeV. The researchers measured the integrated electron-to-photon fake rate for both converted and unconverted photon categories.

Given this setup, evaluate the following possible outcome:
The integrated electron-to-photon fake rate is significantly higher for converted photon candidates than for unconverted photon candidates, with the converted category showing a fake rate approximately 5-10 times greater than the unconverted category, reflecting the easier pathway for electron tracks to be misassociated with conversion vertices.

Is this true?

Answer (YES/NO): NO